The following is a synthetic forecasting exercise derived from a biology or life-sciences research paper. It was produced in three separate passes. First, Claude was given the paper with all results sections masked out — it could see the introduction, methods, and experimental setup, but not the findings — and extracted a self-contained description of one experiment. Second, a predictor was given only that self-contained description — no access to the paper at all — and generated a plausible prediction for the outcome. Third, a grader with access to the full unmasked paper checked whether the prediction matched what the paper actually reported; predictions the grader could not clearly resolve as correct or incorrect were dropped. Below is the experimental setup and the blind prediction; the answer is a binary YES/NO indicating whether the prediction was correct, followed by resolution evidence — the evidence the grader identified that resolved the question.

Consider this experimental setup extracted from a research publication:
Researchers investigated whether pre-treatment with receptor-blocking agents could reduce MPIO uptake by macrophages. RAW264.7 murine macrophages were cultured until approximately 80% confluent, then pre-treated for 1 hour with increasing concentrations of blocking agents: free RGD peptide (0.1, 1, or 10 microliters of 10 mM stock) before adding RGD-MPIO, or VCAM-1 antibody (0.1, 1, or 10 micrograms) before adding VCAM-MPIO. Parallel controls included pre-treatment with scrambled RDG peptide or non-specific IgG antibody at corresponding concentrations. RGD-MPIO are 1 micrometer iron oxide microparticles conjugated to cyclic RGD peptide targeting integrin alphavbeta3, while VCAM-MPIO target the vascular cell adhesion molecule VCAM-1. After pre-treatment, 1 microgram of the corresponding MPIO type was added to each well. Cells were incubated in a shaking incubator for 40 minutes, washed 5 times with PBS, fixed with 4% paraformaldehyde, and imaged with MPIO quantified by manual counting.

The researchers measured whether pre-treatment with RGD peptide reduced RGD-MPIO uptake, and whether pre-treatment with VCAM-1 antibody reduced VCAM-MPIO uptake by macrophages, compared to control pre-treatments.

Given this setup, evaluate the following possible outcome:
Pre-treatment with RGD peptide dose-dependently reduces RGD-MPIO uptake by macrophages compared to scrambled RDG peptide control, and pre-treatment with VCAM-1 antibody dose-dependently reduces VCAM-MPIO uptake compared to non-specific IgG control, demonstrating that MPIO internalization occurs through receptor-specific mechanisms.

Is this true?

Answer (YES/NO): NO